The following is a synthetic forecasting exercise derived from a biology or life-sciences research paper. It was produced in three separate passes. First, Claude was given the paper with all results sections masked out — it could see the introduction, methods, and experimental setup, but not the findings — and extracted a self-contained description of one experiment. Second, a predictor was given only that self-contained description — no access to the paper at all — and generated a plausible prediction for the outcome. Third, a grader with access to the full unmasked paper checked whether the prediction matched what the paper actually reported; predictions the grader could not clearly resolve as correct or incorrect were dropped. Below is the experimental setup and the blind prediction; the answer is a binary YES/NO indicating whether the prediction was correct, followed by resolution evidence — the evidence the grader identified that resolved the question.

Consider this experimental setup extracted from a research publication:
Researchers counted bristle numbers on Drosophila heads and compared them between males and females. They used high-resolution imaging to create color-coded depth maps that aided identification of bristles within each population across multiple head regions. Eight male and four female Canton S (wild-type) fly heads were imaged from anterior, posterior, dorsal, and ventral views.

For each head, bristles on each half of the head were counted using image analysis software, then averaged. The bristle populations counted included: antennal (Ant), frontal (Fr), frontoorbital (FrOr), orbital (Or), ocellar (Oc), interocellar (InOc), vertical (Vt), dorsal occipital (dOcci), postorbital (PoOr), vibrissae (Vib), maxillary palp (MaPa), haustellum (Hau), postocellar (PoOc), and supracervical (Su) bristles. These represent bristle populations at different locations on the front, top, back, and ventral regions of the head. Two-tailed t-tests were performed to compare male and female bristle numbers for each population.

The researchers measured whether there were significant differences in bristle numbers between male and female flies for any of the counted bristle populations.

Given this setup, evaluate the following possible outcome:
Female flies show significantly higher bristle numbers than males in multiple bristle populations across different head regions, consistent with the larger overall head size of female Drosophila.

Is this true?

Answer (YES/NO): NO